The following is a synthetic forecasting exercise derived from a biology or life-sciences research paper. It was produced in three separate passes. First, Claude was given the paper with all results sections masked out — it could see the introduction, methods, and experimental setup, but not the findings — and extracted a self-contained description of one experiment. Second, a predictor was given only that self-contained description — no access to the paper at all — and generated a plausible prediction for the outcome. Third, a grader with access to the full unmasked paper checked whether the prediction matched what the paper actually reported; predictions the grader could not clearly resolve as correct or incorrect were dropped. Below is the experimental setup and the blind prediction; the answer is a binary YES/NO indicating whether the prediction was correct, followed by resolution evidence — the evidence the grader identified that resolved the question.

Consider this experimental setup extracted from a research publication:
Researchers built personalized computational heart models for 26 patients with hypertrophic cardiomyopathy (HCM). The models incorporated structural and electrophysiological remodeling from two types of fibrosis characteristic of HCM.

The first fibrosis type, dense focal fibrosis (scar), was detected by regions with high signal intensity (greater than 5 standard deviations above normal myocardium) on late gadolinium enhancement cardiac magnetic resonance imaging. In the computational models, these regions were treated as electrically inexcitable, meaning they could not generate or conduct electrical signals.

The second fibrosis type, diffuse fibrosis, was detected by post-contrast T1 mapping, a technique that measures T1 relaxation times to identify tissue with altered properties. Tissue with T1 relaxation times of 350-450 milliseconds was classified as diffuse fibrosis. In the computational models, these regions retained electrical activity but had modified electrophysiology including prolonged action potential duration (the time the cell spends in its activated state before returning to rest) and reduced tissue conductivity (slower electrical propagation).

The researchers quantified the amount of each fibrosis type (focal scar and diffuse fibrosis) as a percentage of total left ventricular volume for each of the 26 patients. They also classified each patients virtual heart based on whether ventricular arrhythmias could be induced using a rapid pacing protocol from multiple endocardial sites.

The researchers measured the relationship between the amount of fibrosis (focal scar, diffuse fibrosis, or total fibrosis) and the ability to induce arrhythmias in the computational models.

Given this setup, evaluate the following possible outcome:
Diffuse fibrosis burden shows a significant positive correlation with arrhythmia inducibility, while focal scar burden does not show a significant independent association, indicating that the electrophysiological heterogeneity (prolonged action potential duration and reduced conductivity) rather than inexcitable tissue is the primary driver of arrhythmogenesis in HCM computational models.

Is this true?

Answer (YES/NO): NO